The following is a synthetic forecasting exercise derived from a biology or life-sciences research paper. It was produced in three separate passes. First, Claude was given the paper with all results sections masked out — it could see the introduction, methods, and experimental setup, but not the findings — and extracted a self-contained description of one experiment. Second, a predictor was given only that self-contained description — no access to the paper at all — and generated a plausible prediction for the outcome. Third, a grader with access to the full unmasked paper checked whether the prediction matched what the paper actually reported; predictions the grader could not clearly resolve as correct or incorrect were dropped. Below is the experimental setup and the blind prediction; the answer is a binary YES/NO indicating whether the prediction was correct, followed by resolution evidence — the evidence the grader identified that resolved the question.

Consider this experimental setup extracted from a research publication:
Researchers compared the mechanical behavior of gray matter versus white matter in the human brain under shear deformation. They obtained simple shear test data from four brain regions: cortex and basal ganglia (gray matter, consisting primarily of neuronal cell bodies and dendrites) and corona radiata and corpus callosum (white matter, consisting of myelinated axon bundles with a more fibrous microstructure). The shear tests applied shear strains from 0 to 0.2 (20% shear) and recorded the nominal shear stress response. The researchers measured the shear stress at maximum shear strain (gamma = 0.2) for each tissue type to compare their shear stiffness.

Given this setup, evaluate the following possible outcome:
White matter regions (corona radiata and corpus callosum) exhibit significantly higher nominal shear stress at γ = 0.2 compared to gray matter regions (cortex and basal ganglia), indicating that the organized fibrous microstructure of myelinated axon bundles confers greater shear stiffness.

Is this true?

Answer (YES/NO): NO